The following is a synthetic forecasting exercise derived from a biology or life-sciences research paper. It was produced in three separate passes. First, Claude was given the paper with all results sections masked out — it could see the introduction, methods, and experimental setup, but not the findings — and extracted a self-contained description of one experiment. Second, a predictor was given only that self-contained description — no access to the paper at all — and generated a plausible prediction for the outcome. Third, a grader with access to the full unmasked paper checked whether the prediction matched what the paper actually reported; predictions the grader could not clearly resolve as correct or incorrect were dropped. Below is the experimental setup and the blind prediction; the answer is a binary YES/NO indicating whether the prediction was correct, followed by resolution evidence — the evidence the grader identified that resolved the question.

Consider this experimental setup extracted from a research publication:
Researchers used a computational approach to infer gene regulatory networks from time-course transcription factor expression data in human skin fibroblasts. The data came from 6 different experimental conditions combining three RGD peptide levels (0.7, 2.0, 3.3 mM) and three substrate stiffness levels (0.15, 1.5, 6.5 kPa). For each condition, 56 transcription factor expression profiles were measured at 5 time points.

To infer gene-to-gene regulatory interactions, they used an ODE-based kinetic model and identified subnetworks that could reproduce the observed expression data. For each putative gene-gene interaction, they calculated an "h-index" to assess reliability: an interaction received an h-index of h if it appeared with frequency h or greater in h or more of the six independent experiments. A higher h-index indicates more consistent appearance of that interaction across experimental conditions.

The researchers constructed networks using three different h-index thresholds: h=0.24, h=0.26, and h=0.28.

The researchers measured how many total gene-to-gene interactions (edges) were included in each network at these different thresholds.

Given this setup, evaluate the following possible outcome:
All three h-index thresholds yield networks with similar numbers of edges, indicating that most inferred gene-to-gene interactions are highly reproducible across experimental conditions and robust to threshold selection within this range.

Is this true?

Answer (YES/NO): NO